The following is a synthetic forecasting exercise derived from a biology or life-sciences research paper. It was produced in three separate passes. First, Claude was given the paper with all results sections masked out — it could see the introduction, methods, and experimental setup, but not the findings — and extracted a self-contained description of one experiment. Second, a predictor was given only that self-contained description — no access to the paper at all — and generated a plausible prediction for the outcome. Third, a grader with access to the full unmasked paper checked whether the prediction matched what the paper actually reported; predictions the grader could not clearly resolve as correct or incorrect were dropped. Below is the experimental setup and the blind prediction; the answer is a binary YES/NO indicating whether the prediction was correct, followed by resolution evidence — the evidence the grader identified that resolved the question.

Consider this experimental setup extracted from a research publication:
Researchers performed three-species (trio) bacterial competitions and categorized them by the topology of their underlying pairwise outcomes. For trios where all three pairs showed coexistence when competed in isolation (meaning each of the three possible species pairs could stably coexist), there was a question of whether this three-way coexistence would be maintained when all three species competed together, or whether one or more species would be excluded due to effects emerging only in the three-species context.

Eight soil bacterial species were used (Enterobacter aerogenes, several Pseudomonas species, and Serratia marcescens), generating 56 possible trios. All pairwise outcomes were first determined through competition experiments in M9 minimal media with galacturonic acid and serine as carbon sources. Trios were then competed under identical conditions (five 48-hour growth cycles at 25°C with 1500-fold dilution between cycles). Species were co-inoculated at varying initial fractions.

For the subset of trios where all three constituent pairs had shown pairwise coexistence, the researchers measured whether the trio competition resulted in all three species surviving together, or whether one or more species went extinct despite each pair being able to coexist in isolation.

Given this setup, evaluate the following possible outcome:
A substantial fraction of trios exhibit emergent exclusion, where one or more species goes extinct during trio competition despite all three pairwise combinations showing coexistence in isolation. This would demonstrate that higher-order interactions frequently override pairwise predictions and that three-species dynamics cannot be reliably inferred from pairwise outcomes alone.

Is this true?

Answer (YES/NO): NO